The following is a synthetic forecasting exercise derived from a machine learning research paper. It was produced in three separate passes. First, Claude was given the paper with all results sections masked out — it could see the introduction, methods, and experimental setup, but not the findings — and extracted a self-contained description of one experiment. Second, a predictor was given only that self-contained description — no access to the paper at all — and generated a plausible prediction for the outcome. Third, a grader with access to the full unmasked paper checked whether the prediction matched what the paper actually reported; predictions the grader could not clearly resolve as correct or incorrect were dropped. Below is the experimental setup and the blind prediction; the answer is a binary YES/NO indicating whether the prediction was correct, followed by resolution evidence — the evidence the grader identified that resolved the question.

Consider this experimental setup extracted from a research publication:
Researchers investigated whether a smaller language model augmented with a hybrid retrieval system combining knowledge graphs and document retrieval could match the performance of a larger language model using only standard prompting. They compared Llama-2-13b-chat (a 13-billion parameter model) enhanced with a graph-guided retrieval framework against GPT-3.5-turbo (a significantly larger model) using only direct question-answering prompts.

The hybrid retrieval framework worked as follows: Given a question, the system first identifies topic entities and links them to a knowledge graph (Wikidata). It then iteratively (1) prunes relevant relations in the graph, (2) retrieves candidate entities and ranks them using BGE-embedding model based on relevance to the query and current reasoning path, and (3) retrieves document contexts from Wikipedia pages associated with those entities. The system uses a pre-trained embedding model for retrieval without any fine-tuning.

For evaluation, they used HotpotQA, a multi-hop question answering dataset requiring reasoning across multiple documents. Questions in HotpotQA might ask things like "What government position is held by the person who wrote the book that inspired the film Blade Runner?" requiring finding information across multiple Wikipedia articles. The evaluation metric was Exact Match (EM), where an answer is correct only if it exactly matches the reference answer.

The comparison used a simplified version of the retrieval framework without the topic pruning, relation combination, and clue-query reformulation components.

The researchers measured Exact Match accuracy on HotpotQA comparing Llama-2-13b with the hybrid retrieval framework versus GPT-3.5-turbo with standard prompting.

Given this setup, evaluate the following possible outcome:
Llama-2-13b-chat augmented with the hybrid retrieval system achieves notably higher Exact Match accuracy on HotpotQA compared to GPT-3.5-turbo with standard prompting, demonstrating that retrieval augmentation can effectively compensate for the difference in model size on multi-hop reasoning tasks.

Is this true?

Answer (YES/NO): NO